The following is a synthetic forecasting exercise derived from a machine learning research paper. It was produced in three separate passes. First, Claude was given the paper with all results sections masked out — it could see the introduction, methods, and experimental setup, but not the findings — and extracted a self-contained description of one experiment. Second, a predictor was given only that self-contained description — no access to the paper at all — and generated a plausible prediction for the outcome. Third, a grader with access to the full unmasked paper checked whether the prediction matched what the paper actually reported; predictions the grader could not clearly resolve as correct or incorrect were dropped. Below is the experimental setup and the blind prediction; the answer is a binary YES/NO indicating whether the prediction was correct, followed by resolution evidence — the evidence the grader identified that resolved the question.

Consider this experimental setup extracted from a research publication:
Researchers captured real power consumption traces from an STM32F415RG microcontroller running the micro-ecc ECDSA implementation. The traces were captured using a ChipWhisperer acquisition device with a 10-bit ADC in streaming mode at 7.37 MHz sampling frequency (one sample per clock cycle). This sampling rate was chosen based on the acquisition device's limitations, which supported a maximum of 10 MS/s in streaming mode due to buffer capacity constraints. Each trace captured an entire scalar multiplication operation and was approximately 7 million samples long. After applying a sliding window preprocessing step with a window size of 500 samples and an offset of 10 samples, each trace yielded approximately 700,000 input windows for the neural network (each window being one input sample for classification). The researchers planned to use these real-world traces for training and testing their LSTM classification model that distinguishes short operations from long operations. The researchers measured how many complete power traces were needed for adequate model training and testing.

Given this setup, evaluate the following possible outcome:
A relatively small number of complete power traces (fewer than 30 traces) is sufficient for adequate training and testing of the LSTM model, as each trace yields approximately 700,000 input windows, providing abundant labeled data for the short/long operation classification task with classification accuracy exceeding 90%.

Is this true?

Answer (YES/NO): YES